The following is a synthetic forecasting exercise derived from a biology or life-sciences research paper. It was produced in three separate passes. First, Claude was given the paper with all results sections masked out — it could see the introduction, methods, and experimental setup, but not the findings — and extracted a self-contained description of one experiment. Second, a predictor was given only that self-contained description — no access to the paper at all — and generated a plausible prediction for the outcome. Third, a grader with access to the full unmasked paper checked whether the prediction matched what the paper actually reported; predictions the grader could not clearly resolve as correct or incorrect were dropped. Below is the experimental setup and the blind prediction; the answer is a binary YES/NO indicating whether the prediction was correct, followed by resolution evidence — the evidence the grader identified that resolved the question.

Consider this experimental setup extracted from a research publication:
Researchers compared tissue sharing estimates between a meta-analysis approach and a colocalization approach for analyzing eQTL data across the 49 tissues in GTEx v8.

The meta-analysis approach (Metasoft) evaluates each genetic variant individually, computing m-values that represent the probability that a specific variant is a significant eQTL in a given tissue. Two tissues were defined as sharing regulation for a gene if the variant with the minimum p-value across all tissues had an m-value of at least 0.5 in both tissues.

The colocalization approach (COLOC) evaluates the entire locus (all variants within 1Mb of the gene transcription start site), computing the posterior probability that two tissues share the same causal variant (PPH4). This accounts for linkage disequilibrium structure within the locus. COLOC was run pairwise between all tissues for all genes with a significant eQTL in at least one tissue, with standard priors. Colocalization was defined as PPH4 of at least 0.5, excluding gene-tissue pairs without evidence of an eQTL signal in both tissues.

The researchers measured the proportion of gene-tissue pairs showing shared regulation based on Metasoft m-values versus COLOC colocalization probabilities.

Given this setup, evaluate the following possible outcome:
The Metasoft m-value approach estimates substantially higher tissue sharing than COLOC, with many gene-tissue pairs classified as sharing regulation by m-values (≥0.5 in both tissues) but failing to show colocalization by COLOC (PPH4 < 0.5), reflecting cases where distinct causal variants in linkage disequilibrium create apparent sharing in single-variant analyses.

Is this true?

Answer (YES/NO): YES